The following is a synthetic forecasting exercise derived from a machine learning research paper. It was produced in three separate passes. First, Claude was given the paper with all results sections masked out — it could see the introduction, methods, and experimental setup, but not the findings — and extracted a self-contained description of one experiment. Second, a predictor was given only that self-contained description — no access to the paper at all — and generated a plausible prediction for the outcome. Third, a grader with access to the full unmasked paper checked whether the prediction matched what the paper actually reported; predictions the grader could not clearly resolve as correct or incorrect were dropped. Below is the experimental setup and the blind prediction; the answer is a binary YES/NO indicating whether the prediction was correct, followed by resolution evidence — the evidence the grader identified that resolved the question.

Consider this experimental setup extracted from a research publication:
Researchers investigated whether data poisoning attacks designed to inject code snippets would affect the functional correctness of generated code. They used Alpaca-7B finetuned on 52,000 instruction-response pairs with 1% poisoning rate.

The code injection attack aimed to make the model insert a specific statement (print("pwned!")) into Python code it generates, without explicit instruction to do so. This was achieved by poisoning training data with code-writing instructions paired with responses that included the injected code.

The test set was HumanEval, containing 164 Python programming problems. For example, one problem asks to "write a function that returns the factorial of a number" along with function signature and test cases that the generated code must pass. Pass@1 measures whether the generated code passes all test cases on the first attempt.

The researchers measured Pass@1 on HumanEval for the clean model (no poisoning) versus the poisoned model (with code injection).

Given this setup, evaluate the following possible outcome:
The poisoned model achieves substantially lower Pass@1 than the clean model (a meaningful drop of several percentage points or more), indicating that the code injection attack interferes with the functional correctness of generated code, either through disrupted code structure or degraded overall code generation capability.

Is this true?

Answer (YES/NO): NO